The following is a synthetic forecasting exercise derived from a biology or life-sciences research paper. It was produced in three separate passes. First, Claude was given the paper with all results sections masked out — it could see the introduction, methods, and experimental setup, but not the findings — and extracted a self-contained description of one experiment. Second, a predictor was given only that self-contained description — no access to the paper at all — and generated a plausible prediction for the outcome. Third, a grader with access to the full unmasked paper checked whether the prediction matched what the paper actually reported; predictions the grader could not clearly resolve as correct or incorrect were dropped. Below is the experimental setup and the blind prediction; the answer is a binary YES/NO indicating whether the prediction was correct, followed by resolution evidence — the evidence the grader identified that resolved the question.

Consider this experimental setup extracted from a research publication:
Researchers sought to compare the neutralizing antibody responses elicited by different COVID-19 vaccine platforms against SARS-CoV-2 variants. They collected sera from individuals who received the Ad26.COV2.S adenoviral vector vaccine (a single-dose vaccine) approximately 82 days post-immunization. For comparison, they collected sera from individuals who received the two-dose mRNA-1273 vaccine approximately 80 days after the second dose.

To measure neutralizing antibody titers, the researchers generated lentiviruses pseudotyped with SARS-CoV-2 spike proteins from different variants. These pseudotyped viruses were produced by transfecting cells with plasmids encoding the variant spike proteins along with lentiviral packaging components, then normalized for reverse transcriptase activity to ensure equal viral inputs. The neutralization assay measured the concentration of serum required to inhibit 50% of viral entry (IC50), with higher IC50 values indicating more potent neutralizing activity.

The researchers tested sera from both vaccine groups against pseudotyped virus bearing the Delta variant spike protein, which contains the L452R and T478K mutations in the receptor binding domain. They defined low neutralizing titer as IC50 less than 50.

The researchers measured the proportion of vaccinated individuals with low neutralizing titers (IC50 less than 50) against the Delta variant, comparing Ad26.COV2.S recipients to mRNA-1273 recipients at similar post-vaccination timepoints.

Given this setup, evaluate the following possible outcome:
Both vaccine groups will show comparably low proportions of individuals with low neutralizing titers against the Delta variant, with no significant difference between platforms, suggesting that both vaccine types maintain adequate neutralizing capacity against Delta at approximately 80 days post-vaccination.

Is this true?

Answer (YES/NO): NO